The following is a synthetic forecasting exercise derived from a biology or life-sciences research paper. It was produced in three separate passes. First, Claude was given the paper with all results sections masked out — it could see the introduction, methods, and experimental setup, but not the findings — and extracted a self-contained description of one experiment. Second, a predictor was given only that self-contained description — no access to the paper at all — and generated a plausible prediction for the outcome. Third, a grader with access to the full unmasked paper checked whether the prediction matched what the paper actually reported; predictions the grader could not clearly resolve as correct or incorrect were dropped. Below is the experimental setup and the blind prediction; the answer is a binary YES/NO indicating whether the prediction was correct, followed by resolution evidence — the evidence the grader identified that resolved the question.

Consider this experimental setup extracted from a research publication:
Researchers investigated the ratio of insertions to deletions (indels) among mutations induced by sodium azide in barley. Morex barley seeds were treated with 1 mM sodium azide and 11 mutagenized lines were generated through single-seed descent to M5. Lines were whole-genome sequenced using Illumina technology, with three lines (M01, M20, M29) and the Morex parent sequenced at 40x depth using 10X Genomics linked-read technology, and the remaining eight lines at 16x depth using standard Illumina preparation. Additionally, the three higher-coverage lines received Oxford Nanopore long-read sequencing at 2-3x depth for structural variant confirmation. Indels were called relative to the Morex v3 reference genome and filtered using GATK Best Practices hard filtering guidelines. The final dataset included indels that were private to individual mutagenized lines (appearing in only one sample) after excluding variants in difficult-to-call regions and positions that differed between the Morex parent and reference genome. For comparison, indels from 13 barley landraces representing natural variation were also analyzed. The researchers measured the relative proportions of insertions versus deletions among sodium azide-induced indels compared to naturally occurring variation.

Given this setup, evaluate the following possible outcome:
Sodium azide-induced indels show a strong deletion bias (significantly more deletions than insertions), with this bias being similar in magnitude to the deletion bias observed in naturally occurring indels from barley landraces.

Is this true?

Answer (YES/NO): YES